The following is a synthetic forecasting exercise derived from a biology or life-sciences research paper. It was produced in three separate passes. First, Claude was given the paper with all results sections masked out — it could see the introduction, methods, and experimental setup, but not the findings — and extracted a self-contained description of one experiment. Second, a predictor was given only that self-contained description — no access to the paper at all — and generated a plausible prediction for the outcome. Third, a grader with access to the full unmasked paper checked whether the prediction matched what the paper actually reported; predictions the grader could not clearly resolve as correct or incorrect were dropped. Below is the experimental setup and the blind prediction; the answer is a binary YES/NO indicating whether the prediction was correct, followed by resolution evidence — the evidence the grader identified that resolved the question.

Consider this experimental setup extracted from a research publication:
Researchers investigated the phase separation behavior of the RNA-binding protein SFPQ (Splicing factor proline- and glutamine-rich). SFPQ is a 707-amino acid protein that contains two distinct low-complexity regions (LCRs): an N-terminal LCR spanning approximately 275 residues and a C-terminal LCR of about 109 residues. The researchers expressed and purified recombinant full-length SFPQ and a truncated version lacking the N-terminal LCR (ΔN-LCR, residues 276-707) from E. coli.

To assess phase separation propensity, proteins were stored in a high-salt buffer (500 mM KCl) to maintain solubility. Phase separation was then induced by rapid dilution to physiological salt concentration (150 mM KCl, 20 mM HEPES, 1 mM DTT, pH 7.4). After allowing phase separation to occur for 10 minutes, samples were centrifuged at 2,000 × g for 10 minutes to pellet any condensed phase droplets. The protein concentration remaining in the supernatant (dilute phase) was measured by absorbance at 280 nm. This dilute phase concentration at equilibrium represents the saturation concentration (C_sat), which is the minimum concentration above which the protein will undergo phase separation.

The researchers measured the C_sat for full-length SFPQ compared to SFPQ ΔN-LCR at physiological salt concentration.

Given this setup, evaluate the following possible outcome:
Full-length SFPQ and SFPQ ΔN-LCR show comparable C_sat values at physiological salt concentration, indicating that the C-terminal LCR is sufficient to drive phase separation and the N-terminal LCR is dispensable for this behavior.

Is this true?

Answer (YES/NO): NO